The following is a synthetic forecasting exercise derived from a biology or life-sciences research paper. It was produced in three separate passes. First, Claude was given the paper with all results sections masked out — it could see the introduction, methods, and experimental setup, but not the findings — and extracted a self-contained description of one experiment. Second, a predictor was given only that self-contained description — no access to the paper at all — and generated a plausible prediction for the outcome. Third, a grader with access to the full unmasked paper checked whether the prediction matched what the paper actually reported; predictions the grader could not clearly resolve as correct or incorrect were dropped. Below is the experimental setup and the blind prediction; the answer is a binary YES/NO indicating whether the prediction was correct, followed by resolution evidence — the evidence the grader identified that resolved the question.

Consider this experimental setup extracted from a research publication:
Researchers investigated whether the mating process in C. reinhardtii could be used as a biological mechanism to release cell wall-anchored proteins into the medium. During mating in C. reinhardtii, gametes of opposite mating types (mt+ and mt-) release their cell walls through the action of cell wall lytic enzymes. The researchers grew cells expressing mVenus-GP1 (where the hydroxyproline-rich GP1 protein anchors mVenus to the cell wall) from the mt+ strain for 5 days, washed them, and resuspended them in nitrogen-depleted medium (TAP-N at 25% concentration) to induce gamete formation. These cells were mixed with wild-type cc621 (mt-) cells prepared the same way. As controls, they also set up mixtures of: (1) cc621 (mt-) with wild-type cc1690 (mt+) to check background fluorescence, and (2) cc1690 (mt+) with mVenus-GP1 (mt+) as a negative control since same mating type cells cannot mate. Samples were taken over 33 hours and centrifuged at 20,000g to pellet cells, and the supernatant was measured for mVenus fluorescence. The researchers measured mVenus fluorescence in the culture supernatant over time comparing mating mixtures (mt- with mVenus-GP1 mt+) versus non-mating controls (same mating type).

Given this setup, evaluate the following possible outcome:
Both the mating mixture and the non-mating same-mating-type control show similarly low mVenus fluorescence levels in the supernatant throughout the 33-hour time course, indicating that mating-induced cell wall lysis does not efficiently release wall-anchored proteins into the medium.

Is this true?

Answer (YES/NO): NO